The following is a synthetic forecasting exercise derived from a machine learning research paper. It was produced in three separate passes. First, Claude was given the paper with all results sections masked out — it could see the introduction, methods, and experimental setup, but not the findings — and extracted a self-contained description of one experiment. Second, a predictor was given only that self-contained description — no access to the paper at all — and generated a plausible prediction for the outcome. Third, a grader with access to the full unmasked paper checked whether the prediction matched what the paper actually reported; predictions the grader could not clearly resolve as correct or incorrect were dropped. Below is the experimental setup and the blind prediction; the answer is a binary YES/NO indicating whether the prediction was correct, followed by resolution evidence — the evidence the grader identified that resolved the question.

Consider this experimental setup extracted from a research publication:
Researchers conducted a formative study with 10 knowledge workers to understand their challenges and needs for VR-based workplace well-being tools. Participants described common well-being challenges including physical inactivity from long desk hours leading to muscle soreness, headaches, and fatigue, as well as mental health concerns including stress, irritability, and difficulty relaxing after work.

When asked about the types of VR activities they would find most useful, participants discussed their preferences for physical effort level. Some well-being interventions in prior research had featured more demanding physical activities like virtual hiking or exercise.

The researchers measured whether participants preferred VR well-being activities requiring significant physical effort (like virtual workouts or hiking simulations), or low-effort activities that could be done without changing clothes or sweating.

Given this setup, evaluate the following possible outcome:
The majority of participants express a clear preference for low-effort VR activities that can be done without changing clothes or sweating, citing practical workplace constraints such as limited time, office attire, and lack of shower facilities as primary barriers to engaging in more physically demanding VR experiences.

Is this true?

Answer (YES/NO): NO